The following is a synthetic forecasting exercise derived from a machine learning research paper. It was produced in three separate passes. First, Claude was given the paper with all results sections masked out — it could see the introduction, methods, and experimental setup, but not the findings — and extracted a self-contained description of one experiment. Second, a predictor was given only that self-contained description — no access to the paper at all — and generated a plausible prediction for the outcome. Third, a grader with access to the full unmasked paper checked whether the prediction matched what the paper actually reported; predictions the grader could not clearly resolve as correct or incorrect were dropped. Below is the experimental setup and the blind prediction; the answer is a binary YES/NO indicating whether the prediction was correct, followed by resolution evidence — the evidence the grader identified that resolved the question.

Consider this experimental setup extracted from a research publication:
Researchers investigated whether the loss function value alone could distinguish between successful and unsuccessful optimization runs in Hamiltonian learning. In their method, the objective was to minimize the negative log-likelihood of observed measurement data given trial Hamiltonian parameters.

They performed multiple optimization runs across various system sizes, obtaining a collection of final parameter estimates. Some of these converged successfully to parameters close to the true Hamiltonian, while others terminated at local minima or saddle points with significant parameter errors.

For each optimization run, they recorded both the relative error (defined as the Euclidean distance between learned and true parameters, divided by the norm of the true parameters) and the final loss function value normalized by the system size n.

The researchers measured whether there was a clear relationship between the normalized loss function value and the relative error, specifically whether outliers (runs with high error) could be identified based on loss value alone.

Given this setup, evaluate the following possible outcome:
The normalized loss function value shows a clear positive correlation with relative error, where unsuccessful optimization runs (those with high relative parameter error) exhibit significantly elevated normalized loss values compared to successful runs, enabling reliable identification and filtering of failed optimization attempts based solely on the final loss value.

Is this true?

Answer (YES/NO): YES